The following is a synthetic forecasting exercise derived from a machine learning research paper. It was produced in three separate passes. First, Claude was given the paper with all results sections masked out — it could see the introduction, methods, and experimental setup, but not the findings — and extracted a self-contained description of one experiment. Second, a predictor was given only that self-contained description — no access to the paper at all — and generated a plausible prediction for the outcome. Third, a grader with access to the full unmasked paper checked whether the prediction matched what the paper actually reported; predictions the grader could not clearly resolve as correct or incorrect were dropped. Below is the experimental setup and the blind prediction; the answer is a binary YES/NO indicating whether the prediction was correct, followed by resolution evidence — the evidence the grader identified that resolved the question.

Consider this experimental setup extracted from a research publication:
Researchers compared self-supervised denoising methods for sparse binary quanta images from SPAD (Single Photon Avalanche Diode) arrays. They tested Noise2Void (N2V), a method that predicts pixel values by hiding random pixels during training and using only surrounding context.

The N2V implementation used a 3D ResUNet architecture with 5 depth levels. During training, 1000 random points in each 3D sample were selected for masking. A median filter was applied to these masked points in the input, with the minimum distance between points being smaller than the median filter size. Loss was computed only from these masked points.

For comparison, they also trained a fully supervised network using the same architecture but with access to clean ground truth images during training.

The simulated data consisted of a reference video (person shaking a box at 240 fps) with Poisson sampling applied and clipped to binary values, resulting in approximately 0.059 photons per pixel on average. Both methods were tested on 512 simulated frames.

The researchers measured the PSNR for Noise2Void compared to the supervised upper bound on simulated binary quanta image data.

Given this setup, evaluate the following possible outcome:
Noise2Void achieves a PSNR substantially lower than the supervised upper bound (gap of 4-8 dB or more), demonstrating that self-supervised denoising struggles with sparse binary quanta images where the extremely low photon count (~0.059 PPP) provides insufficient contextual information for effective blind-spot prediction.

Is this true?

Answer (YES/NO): YES